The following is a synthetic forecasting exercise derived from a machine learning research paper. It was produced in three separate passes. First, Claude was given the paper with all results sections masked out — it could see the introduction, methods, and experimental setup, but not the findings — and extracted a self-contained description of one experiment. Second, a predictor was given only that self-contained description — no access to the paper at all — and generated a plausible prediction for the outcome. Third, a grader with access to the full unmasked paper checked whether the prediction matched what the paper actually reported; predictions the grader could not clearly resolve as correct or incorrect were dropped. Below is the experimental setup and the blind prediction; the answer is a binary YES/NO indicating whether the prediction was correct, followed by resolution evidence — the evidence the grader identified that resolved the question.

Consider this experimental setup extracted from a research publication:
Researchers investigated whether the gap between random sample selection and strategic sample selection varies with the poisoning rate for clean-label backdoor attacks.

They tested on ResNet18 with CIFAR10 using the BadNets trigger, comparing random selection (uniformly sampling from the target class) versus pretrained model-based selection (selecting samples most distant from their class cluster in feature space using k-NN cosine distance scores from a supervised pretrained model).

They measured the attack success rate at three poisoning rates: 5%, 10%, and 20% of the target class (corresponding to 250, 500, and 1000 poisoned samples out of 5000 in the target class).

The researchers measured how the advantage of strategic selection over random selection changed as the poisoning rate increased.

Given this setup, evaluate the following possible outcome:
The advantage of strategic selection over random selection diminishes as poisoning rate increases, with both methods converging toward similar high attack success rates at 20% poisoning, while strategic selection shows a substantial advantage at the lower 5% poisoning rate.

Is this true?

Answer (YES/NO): NO